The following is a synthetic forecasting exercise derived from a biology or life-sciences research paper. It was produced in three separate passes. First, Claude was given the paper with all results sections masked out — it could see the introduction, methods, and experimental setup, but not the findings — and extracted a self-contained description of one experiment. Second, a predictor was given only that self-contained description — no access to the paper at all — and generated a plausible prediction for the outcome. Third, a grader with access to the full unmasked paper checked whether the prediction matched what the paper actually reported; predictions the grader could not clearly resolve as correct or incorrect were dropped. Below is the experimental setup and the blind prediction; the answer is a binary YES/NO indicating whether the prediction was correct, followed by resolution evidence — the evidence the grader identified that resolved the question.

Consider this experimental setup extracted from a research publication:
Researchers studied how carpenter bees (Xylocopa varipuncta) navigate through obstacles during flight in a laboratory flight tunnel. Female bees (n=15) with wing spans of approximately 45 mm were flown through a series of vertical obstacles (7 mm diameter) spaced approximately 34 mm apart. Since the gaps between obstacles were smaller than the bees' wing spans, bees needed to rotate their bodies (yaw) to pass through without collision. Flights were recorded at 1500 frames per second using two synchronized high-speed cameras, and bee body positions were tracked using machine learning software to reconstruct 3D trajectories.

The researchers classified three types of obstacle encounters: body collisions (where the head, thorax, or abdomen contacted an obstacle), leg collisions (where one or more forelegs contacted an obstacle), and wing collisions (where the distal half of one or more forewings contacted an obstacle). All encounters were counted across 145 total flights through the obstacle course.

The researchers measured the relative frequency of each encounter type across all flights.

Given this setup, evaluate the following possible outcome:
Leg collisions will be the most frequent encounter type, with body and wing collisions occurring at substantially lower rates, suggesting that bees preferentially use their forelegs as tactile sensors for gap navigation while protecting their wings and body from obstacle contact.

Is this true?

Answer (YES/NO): NO